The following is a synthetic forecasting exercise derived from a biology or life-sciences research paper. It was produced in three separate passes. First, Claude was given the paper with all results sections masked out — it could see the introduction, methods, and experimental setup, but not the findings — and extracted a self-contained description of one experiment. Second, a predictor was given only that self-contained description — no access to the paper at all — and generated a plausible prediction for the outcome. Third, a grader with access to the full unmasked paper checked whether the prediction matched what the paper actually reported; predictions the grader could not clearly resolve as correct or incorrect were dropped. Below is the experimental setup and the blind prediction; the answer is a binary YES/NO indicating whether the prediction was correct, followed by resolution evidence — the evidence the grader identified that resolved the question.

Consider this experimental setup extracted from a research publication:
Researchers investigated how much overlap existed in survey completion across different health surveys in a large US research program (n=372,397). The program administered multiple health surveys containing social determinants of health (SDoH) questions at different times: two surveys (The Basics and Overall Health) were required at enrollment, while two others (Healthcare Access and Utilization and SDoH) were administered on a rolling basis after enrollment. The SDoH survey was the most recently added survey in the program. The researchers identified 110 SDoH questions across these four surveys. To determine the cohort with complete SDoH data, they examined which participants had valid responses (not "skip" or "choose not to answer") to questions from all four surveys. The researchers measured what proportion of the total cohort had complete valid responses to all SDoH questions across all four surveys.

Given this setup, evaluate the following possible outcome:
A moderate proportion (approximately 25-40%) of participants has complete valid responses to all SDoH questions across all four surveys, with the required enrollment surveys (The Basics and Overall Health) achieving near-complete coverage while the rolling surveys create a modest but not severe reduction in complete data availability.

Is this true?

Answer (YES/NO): NO